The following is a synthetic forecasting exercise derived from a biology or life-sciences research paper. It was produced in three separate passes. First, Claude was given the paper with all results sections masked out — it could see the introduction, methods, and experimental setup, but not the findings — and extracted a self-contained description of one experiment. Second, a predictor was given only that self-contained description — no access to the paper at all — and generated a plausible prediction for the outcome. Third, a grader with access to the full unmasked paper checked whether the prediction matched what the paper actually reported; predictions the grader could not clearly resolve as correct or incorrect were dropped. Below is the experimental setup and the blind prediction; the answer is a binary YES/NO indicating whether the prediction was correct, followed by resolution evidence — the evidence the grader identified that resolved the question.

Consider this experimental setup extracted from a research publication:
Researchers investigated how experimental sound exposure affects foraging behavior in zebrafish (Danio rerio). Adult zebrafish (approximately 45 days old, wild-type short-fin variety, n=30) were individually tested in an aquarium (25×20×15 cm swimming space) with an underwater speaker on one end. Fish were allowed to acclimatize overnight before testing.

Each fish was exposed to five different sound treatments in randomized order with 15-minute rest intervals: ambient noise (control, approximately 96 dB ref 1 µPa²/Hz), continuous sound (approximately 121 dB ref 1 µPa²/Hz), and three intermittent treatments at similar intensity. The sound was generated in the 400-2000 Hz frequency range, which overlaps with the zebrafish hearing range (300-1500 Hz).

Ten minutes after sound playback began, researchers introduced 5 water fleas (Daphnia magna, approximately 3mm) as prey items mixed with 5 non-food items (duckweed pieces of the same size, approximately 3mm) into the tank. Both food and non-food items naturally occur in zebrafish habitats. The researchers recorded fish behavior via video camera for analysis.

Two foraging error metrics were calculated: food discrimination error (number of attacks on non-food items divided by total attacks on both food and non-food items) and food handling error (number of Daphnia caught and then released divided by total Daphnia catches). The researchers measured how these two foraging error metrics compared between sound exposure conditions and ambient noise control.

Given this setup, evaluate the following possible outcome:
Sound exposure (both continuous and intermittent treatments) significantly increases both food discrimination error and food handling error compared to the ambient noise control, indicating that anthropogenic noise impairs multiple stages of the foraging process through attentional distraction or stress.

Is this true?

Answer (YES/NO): NO